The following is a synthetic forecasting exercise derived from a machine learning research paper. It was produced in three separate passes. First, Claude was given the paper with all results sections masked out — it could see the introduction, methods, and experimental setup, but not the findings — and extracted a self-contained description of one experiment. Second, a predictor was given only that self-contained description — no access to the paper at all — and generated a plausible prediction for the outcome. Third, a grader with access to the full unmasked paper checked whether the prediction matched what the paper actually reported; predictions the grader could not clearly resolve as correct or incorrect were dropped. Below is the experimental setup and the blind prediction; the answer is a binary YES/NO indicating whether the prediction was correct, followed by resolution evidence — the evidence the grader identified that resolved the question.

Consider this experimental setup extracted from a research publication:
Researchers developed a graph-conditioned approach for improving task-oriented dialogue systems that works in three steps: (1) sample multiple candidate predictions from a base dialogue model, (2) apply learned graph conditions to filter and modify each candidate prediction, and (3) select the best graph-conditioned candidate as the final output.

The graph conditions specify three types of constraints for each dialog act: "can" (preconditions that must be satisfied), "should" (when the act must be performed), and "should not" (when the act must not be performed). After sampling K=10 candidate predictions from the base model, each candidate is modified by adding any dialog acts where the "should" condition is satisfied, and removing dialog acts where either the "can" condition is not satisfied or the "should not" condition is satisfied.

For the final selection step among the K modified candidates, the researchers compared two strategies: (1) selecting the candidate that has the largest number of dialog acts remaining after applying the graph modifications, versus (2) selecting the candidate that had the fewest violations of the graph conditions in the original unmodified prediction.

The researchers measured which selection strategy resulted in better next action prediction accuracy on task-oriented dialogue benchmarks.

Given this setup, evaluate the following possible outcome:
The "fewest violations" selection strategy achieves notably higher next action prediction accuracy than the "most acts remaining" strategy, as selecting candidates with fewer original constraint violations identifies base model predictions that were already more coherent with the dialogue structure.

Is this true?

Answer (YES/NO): NO